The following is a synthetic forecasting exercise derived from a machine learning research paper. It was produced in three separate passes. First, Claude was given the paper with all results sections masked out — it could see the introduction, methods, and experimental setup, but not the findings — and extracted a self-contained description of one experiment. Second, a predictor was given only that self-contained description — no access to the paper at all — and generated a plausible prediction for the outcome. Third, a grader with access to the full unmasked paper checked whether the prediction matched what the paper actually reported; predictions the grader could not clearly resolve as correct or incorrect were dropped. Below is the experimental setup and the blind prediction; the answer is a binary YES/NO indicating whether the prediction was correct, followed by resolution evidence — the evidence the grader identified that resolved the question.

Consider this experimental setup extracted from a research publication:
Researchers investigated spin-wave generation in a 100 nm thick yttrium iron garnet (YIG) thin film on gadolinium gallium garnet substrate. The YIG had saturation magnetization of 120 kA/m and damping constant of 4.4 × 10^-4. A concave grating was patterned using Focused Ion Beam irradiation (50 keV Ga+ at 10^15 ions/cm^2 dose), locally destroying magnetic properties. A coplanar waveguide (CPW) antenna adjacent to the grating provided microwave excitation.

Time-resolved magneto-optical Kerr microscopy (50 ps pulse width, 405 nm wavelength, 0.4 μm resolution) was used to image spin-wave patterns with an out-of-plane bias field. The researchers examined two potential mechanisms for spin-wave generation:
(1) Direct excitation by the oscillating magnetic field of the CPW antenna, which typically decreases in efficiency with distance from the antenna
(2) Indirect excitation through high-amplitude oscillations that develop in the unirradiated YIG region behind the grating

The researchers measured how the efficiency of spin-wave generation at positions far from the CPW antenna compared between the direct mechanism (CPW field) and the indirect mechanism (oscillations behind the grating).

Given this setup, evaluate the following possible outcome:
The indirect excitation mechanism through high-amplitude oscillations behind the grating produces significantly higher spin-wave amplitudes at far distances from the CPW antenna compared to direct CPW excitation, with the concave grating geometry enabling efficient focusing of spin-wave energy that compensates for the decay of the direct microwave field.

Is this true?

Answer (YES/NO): NO